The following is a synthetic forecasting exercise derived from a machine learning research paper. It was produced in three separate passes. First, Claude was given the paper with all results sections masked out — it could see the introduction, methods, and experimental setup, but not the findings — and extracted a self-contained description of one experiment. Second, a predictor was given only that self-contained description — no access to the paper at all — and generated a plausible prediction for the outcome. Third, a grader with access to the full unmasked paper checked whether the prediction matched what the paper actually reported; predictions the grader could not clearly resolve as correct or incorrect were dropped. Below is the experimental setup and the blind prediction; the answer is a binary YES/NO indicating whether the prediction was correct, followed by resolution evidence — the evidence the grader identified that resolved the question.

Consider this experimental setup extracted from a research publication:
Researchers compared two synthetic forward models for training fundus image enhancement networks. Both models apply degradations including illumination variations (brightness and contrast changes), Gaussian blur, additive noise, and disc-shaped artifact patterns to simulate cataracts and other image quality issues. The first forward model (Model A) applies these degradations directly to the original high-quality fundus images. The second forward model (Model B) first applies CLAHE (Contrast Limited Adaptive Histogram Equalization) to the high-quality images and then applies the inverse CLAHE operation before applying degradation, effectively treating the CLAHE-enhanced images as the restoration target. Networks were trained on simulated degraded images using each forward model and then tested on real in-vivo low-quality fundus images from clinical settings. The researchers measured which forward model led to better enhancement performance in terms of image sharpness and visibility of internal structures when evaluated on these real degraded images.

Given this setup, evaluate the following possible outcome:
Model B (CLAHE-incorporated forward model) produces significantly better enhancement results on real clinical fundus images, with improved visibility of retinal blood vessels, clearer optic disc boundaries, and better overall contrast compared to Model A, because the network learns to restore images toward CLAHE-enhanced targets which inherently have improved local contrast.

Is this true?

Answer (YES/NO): YES